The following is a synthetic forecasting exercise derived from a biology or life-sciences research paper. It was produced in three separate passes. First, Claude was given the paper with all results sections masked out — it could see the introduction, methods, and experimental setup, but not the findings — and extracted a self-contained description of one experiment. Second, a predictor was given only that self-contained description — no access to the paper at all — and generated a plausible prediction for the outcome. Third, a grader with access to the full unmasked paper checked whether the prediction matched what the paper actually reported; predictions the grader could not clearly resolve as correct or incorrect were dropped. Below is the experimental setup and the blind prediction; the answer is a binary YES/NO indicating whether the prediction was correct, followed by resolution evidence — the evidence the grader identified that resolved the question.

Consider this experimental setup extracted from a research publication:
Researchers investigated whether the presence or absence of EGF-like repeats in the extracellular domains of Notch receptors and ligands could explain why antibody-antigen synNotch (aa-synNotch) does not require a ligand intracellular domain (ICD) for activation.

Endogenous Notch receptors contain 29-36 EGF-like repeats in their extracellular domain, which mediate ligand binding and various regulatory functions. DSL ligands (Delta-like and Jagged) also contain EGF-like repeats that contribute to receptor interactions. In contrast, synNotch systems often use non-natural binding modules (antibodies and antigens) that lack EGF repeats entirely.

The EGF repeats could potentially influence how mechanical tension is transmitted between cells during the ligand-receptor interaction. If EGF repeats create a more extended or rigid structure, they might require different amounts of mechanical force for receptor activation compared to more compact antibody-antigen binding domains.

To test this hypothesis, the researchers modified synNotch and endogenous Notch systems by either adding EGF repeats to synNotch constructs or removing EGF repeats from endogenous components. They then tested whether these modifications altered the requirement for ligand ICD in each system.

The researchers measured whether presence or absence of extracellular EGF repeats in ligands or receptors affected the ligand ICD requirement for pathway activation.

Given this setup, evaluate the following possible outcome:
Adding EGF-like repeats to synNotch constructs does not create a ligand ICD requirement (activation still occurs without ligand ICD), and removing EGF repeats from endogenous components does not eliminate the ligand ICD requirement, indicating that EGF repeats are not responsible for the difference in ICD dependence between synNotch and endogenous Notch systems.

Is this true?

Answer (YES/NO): YES